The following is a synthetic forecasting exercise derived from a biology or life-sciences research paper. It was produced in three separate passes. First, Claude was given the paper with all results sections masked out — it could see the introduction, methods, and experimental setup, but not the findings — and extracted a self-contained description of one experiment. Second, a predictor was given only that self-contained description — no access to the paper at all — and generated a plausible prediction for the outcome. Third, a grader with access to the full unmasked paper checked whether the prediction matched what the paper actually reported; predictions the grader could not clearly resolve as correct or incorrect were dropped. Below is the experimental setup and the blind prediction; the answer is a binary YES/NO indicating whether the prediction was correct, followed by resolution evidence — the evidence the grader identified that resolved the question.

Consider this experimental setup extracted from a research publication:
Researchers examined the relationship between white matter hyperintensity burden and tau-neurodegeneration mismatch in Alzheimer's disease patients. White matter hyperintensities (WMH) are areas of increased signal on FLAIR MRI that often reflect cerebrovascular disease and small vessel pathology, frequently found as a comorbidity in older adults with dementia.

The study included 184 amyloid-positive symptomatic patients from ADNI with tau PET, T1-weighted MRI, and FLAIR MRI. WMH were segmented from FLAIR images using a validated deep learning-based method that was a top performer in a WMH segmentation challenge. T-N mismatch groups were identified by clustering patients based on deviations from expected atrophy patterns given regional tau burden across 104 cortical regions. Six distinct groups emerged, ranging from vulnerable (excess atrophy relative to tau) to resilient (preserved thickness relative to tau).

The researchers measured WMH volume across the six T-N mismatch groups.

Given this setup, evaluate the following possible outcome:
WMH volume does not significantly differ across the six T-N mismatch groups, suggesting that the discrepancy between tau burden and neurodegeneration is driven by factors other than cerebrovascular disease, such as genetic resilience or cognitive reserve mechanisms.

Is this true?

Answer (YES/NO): NO